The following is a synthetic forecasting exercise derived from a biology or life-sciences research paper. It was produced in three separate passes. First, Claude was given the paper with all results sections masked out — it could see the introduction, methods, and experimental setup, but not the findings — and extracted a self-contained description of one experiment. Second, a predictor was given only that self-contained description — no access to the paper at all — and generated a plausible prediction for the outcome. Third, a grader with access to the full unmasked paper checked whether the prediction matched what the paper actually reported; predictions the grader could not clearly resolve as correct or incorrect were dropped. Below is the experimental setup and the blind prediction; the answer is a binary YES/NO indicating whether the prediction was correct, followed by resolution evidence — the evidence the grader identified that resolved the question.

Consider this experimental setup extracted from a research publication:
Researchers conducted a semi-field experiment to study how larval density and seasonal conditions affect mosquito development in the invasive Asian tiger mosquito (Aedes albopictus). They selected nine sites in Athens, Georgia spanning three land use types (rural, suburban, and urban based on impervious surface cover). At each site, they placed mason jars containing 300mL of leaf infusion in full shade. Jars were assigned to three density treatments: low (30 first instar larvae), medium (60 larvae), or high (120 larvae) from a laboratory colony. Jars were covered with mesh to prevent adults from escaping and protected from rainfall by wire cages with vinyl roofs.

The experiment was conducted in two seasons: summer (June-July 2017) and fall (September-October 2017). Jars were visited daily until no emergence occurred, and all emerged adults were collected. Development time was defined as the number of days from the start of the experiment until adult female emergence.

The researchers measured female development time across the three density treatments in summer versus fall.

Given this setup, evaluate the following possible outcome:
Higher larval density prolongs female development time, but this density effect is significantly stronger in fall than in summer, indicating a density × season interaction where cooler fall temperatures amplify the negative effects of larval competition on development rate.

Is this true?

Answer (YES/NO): NO